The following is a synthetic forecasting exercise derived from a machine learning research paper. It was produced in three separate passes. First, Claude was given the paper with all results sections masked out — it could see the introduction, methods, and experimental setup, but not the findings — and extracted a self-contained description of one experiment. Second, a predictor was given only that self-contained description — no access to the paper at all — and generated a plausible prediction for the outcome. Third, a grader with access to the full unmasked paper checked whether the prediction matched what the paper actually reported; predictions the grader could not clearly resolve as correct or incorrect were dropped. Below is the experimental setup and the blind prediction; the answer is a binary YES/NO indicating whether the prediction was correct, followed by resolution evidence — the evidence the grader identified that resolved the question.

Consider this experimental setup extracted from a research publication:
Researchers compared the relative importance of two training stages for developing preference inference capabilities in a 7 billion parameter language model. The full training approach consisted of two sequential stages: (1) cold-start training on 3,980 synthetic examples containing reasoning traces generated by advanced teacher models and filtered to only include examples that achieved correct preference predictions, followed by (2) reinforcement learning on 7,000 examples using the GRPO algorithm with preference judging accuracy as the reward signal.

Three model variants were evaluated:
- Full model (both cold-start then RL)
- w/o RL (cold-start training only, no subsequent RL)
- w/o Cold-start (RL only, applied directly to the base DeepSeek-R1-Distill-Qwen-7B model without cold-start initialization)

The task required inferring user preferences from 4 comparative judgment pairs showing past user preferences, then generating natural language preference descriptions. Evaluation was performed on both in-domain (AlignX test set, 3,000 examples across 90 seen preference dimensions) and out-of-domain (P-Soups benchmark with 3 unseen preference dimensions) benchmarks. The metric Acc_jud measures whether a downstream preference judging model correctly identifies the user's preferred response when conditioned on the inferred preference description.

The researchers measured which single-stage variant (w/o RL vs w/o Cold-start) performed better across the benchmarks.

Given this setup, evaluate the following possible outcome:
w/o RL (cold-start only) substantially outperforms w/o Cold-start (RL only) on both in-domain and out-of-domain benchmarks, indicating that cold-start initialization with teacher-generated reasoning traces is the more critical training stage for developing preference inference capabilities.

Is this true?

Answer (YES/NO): NO